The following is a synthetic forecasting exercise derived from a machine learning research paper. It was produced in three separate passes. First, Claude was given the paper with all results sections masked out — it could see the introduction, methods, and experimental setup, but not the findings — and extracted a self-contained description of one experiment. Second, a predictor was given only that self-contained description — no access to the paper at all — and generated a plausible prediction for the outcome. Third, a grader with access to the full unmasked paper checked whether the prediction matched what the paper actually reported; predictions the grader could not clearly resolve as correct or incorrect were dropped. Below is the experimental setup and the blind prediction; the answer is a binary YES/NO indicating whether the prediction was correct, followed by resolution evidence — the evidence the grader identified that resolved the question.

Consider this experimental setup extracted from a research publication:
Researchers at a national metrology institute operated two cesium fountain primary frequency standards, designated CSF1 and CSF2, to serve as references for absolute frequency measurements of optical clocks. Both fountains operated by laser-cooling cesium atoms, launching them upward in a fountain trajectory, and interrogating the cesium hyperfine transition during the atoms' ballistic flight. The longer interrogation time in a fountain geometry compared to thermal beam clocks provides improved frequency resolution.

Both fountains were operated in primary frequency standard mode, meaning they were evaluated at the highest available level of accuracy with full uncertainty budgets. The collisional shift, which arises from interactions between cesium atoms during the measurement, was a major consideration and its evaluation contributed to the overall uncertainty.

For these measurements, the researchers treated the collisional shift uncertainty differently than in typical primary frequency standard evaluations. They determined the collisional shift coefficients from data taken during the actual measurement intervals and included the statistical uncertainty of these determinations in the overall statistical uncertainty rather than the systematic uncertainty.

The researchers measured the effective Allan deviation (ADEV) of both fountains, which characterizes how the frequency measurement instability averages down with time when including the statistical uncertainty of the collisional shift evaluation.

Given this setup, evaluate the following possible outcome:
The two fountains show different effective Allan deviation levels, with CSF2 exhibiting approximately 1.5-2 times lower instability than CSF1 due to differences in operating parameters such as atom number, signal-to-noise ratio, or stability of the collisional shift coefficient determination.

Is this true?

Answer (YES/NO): YES